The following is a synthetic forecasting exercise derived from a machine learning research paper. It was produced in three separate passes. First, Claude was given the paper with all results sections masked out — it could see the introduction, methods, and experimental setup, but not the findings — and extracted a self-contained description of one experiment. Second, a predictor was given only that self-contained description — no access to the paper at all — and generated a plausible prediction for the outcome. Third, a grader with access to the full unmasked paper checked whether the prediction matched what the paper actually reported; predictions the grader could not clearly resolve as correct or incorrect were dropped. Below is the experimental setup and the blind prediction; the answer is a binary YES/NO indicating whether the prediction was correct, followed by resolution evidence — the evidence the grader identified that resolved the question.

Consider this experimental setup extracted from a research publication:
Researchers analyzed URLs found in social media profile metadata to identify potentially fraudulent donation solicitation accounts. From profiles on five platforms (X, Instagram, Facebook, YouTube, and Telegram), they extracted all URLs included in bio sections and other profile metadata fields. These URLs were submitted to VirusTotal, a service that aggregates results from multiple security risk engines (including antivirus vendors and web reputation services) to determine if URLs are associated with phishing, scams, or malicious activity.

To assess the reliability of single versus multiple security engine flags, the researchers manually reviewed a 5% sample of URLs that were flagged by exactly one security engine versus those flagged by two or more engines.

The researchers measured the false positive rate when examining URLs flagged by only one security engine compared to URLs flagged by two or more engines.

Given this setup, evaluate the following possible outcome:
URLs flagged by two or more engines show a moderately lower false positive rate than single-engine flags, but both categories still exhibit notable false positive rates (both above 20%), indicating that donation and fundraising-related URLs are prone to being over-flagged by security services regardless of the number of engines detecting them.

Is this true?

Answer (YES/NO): NO